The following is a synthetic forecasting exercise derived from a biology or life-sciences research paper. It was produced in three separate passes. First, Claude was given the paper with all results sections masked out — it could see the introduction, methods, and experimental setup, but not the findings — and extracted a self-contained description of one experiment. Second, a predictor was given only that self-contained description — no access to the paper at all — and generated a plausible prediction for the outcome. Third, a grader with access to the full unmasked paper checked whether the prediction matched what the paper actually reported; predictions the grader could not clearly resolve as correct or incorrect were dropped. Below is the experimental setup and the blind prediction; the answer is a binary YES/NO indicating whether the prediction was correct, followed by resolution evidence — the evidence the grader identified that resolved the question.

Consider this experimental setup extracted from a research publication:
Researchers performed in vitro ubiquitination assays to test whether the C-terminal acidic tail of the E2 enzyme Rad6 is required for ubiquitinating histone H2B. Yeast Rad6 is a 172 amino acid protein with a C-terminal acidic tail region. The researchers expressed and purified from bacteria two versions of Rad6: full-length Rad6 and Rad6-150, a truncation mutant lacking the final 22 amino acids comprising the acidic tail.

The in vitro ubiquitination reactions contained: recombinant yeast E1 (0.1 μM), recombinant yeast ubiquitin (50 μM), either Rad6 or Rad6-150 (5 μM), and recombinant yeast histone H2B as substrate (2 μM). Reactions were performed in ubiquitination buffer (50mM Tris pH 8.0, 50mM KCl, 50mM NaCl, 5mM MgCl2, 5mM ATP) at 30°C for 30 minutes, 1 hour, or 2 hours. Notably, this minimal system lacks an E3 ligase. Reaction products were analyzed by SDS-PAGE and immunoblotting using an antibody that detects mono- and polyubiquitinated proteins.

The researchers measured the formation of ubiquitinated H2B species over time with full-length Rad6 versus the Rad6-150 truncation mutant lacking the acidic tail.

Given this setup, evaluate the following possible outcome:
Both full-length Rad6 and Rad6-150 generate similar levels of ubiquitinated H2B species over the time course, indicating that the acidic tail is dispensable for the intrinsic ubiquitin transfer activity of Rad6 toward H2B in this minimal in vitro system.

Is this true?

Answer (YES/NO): NO